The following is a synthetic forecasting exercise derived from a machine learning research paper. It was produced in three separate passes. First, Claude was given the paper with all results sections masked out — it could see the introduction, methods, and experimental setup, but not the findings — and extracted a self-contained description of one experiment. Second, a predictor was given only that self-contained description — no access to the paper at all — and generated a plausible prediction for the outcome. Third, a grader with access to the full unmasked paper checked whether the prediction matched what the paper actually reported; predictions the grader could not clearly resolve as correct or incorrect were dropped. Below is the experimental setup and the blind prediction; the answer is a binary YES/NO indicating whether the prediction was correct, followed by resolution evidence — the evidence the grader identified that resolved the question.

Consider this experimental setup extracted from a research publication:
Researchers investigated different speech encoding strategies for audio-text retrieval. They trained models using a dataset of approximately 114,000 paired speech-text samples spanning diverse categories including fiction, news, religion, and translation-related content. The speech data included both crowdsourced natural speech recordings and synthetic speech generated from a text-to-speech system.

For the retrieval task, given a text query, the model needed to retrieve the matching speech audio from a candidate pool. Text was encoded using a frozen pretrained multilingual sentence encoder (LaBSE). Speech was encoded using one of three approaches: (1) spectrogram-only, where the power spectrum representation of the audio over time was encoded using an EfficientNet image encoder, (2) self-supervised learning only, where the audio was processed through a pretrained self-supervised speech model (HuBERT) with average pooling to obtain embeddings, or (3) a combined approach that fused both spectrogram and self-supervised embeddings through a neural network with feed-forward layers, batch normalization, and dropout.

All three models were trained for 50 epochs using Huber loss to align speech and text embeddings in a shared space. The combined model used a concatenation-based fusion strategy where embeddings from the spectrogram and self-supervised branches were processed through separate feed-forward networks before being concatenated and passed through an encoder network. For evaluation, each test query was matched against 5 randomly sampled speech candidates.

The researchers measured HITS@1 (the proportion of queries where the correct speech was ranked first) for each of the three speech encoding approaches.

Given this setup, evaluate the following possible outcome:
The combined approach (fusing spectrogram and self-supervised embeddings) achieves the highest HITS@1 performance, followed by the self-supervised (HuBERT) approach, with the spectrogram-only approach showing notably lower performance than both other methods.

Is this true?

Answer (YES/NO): YES